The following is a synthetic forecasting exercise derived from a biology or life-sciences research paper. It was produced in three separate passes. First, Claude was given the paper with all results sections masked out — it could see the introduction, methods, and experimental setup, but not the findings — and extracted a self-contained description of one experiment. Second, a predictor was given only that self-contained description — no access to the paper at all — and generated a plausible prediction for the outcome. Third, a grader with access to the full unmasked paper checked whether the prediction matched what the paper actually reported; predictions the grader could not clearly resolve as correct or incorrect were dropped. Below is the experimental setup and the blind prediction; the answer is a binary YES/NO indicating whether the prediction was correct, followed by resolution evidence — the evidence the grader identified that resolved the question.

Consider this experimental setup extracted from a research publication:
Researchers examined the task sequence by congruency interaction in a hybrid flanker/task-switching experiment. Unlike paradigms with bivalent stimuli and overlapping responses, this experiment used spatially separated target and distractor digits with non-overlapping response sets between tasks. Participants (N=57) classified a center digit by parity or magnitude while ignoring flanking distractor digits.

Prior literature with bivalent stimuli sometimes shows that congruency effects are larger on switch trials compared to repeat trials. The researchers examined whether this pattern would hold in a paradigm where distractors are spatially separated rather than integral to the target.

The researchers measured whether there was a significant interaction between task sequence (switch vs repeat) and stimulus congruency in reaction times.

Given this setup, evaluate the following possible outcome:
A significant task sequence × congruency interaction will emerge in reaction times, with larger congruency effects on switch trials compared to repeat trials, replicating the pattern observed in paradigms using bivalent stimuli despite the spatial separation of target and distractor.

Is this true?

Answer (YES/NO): NO